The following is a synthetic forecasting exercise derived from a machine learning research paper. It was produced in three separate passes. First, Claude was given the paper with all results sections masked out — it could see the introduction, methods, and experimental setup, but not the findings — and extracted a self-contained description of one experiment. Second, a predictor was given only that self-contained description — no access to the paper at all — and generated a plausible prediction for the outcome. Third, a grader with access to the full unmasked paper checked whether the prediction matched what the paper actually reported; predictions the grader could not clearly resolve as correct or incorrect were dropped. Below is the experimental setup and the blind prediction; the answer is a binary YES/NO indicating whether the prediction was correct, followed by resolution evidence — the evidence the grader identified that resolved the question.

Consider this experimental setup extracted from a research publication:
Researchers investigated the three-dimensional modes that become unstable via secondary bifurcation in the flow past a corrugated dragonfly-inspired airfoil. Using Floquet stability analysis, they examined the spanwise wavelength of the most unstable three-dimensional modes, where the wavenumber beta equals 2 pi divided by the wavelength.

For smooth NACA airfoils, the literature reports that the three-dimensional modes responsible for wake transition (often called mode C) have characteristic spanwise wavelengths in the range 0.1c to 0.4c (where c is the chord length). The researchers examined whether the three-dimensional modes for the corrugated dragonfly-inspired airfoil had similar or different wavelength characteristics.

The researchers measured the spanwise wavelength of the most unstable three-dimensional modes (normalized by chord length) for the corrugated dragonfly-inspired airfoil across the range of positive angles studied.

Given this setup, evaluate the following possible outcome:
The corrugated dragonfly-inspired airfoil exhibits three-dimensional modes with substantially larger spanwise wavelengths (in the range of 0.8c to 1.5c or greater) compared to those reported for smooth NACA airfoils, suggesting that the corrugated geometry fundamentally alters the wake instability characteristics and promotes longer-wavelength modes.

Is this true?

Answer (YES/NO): NO